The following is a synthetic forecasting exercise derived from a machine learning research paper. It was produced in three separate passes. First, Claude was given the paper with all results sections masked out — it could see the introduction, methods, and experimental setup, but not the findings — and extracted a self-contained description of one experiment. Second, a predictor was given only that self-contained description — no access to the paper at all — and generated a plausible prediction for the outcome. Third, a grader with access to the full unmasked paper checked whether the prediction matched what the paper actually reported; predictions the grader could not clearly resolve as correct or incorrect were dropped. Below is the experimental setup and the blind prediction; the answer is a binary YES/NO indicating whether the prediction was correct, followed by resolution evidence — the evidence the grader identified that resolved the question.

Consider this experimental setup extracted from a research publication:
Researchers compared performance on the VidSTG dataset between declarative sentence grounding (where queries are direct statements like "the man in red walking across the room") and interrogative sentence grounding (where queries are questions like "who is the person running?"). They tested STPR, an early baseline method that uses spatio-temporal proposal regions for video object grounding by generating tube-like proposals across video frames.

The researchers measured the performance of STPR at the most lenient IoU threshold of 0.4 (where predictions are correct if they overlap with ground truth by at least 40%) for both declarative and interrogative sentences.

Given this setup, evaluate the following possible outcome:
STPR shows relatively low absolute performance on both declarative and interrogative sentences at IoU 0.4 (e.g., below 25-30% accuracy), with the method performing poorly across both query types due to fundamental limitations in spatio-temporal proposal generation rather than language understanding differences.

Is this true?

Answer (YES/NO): NO